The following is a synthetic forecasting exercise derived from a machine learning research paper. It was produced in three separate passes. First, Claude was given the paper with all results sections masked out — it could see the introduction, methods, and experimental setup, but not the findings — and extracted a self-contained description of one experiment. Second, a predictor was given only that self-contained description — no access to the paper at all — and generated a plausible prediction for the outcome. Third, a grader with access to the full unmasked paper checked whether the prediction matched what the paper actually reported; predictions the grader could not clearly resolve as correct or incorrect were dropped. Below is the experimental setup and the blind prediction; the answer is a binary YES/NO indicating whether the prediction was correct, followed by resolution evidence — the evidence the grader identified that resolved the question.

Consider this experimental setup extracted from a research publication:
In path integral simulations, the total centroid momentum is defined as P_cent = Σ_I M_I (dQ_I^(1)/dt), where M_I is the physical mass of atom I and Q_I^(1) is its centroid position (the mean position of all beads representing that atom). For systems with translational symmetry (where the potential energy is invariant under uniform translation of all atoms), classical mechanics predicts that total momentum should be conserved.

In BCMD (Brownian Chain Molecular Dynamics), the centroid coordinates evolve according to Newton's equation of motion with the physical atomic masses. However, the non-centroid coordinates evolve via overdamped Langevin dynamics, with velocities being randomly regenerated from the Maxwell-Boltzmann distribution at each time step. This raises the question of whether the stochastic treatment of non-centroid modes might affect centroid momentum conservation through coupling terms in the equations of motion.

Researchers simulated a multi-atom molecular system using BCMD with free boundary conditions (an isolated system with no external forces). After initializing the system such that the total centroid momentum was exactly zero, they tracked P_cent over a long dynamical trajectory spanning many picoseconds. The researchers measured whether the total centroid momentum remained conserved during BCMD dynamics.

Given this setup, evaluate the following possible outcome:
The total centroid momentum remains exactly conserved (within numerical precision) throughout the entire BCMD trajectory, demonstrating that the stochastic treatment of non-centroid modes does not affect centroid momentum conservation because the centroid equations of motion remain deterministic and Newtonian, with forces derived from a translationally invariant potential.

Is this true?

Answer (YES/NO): YES